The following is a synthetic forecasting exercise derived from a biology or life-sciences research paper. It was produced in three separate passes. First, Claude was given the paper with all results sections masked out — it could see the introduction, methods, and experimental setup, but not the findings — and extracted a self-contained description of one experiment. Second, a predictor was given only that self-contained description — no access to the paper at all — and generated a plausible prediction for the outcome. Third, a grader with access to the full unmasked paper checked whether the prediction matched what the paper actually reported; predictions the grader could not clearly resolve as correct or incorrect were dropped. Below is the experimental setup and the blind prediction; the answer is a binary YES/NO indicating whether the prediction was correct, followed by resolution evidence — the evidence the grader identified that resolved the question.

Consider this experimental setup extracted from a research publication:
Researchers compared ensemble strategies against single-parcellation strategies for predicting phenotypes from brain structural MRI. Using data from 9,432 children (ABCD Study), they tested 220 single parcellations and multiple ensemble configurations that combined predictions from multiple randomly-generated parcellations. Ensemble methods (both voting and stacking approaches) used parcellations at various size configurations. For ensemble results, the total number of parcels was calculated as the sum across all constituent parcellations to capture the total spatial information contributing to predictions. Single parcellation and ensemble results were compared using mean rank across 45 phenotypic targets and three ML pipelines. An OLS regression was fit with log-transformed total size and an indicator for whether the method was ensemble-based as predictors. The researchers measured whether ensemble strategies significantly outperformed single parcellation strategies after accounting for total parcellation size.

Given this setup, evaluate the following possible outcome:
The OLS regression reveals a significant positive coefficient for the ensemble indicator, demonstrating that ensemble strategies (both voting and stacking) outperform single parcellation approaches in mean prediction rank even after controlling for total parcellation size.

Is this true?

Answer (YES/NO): NO